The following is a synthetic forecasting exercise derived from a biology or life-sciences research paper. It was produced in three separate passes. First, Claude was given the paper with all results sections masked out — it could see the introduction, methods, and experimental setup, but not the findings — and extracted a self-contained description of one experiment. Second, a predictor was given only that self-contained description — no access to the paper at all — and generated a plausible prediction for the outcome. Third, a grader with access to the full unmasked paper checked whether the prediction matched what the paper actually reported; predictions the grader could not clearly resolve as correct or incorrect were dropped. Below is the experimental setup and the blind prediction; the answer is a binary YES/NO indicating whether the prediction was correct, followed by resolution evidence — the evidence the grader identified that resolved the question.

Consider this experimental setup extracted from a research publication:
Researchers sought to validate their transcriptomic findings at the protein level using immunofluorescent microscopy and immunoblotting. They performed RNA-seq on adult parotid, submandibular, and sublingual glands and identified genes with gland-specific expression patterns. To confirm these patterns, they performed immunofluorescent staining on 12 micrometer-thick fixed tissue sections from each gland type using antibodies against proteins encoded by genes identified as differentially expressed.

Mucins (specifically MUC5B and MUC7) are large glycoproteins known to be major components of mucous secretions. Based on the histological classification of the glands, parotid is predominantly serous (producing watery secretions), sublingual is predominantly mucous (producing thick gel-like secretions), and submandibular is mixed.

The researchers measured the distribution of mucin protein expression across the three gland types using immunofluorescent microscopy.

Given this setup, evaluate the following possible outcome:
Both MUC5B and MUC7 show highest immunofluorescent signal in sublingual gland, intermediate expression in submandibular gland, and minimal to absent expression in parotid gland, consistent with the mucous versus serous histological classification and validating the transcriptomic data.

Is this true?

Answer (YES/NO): NO